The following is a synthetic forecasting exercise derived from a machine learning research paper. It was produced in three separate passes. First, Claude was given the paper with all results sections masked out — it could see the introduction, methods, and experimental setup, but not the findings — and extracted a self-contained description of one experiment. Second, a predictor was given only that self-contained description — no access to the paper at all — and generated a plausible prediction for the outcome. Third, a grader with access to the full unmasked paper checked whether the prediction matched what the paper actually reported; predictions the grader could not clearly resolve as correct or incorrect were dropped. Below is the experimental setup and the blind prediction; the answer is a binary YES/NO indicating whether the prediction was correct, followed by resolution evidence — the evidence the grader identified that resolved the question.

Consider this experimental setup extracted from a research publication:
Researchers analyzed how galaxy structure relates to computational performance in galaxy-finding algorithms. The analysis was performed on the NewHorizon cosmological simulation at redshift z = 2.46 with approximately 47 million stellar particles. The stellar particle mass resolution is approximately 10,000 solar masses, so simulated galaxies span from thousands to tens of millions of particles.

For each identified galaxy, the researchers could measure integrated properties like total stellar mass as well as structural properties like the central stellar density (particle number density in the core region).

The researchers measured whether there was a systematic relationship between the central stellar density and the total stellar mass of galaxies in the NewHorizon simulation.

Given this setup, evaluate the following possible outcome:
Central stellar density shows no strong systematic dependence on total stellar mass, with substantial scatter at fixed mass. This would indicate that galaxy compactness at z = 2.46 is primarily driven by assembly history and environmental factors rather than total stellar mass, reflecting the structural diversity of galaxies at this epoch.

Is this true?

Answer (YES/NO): NO